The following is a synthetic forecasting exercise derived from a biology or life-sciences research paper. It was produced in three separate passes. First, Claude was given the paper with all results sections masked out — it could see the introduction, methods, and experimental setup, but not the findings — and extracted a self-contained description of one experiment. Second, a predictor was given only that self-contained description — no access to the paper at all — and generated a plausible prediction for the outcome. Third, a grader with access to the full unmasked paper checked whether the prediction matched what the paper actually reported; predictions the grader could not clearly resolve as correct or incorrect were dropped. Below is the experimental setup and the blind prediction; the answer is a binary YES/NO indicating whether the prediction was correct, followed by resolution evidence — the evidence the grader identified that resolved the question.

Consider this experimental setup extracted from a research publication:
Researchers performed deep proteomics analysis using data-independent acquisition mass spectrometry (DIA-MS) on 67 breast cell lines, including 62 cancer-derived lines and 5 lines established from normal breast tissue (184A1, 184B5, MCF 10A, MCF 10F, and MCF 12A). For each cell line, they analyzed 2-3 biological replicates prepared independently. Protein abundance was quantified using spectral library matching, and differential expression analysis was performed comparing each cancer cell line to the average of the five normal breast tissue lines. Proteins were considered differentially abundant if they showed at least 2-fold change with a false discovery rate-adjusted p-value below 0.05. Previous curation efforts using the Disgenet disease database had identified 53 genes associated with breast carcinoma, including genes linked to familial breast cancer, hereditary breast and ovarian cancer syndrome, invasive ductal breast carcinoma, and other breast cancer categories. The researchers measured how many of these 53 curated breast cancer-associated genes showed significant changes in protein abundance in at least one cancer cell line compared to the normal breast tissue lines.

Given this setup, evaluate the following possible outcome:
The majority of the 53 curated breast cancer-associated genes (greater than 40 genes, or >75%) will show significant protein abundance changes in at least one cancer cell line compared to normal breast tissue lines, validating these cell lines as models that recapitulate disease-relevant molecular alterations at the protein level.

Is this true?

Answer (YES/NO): NO